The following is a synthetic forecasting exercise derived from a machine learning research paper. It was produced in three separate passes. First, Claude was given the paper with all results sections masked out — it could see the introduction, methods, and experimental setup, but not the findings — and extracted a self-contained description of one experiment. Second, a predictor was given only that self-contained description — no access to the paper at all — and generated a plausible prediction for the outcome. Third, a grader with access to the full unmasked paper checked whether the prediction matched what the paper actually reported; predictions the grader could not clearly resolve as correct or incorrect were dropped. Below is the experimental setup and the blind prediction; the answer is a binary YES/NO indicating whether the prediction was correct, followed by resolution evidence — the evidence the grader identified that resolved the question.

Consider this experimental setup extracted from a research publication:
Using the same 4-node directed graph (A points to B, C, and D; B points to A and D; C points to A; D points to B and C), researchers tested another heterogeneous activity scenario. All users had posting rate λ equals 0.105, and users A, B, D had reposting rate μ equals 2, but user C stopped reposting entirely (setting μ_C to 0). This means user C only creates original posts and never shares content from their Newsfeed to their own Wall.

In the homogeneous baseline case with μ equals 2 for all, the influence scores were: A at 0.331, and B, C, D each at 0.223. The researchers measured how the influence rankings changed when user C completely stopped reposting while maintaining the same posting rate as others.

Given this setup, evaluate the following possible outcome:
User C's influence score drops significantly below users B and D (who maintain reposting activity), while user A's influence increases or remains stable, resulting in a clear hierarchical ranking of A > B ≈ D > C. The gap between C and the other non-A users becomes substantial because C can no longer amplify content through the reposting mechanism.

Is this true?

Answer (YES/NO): NO